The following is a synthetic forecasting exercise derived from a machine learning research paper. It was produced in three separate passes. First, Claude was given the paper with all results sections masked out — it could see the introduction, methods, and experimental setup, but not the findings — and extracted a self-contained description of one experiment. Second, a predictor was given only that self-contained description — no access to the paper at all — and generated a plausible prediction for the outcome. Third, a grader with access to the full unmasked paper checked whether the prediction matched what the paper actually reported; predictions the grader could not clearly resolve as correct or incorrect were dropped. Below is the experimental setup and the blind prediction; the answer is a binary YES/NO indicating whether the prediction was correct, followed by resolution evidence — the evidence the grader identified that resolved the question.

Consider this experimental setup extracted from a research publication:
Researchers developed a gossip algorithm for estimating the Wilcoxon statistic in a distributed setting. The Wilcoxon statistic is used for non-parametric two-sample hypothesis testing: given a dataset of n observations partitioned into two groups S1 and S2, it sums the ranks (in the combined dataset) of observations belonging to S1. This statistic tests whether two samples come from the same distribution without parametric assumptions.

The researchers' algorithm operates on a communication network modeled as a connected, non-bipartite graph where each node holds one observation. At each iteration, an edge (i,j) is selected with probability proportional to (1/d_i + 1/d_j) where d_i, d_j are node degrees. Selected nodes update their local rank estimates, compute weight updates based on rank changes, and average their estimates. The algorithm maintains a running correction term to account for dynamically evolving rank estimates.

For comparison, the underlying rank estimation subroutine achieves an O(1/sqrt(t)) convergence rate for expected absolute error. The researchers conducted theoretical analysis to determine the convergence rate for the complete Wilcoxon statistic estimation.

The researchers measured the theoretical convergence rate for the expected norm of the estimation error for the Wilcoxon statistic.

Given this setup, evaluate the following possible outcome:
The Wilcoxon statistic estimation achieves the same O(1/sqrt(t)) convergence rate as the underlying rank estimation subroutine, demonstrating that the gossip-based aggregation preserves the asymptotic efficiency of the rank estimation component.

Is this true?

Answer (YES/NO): NO